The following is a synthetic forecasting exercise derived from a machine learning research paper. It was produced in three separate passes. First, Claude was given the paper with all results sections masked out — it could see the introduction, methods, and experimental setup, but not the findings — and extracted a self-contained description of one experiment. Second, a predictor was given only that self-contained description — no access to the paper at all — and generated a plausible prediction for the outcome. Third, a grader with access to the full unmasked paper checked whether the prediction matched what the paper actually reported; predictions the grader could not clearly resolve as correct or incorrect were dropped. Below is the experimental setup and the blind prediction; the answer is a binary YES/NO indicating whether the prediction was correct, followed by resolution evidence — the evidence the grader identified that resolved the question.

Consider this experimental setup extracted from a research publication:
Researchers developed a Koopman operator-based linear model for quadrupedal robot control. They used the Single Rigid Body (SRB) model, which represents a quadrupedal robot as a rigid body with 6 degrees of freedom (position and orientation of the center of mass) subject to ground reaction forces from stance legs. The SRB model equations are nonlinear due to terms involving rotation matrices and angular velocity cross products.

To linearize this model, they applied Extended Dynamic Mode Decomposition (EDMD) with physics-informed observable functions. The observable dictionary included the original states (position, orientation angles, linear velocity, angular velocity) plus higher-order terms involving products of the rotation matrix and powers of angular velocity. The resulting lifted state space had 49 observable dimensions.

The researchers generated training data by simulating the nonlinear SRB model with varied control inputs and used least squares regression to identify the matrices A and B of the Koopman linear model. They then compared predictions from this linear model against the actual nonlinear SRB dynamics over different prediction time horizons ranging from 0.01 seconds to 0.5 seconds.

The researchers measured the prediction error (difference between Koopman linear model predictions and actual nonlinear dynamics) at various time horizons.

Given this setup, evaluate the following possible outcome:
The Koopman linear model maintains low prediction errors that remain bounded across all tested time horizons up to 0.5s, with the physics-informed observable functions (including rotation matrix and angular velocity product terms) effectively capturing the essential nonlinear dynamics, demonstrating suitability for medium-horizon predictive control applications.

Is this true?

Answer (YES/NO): NO